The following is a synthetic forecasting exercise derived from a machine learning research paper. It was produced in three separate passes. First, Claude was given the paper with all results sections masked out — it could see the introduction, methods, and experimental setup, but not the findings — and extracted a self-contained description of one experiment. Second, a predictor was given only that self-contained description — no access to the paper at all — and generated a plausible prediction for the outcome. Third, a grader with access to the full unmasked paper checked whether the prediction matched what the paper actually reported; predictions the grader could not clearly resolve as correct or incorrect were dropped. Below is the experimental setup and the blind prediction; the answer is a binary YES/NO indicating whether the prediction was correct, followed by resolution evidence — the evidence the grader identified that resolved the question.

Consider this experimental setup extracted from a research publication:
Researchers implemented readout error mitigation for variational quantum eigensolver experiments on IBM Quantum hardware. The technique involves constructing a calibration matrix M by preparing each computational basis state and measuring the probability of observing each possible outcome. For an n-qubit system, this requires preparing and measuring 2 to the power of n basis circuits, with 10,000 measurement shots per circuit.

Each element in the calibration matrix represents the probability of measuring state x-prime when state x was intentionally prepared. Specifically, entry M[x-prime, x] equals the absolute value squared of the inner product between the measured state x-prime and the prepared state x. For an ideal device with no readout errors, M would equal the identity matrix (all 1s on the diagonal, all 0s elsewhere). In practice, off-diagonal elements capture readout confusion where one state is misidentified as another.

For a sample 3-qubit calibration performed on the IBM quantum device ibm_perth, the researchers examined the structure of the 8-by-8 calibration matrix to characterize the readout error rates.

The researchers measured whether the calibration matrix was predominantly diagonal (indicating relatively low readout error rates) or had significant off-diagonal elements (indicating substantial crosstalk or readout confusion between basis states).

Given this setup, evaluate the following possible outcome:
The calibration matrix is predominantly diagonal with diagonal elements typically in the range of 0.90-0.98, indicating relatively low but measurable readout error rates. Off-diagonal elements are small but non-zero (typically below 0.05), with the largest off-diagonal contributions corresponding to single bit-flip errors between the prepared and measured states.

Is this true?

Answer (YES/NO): YES